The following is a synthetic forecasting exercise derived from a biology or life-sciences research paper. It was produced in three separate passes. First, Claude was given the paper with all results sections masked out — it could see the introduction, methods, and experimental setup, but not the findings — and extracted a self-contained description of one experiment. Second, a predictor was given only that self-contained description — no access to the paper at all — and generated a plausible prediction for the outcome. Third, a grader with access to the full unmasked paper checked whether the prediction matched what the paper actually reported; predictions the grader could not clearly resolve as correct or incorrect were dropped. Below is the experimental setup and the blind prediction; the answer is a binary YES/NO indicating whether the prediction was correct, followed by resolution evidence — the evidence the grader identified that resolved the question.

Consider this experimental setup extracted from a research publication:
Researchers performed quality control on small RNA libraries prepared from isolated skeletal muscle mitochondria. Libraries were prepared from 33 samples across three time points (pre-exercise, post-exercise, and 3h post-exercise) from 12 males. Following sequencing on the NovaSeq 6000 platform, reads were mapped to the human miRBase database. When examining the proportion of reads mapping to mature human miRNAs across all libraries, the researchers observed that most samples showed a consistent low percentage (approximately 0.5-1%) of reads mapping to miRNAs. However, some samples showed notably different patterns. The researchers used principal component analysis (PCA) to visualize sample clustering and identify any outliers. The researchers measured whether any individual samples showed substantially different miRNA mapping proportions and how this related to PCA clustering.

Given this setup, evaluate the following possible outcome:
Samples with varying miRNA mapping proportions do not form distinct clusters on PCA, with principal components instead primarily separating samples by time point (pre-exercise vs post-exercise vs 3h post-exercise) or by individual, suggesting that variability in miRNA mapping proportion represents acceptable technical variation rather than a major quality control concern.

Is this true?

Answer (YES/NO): NO